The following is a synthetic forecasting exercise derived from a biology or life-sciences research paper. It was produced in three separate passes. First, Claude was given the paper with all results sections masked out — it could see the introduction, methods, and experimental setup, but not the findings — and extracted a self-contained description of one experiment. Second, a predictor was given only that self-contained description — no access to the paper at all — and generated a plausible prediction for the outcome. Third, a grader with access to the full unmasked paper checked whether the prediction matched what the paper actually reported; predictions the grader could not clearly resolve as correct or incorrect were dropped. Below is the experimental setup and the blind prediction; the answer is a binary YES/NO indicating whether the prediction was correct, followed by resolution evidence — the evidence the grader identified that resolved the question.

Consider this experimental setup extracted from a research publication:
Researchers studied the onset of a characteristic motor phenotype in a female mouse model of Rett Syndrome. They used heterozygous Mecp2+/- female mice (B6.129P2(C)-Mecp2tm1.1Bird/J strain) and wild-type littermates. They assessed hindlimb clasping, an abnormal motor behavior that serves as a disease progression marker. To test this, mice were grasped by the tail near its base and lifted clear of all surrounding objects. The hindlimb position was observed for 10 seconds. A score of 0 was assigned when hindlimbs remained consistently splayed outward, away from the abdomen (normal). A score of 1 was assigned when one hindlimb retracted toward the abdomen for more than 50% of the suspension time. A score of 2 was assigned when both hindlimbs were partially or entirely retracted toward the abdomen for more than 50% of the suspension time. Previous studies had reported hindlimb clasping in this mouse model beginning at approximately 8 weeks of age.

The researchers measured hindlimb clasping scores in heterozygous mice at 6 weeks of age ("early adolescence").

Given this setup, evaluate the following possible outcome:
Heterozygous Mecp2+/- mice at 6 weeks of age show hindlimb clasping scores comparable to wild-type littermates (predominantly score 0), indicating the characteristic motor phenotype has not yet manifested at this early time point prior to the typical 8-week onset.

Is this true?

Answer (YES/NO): NO